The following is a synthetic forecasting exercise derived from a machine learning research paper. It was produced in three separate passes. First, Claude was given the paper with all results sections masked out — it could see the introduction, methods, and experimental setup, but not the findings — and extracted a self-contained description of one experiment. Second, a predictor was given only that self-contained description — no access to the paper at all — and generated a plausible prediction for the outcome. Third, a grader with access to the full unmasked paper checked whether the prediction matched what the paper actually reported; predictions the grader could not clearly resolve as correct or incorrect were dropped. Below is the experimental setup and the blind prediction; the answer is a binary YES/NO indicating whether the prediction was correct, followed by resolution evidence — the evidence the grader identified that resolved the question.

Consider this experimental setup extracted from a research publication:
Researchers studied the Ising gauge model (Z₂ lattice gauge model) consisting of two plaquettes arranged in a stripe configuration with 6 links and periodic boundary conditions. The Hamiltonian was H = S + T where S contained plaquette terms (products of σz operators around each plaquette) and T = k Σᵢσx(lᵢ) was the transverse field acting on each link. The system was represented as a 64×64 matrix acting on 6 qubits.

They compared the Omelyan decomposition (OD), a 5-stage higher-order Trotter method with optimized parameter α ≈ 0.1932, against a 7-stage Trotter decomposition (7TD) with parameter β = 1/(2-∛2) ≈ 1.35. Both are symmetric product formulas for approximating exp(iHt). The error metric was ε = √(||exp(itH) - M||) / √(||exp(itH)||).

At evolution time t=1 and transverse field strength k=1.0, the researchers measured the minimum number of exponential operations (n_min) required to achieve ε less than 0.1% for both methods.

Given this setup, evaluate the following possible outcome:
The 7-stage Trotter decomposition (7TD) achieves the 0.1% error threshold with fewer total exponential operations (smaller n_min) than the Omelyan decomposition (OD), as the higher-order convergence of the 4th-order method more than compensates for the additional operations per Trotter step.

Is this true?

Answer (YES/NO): NO